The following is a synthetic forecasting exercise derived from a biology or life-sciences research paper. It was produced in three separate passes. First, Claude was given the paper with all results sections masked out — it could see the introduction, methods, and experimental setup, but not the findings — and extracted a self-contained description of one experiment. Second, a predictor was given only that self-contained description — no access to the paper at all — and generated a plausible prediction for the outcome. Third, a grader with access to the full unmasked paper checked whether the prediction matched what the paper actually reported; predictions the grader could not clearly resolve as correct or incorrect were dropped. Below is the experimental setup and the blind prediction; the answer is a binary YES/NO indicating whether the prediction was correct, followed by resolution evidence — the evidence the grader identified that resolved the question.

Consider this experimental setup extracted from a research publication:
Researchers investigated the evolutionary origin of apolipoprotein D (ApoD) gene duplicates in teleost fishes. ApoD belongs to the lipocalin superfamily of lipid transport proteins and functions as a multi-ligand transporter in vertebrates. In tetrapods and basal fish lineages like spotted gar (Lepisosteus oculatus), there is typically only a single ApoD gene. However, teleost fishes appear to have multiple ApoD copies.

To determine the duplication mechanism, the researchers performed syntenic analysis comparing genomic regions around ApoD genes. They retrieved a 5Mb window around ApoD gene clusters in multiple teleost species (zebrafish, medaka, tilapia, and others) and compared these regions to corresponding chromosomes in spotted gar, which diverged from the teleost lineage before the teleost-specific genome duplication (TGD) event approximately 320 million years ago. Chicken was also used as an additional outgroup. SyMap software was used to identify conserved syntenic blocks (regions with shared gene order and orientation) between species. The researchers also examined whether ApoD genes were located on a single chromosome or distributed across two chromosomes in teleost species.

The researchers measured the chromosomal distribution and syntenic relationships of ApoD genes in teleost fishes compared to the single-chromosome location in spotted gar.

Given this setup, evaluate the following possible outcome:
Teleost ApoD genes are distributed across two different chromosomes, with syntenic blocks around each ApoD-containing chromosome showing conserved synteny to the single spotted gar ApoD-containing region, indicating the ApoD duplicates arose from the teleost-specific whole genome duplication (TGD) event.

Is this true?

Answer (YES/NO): YES